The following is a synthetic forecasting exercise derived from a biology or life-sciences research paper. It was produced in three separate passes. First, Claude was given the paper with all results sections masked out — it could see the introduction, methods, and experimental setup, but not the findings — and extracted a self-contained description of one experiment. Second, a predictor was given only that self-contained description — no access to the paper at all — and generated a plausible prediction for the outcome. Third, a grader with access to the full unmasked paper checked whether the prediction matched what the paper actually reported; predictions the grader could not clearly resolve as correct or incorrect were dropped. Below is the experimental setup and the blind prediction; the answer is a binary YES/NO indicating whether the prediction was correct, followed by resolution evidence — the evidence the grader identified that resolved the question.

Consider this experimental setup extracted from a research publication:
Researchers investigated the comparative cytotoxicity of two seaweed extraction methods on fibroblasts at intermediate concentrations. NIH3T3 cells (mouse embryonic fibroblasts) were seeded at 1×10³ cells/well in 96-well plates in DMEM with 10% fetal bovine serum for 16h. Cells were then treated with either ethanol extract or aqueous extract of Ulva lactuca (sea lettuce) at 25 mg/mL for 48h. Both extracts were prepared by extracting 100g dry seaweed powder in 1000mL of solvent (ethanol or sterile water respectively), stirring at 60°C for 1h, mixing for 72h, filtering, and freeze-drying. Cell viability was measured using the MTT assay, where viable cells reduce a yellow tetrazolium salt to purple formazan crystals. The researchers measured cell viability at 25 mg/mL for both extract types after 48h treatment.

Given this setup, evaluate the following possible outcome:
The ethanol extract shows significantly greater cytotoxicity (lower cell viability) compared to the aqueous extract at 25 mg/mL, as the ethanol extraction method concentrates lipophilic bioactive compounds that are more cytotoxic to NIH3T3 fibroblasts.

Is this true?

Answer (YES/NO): NO